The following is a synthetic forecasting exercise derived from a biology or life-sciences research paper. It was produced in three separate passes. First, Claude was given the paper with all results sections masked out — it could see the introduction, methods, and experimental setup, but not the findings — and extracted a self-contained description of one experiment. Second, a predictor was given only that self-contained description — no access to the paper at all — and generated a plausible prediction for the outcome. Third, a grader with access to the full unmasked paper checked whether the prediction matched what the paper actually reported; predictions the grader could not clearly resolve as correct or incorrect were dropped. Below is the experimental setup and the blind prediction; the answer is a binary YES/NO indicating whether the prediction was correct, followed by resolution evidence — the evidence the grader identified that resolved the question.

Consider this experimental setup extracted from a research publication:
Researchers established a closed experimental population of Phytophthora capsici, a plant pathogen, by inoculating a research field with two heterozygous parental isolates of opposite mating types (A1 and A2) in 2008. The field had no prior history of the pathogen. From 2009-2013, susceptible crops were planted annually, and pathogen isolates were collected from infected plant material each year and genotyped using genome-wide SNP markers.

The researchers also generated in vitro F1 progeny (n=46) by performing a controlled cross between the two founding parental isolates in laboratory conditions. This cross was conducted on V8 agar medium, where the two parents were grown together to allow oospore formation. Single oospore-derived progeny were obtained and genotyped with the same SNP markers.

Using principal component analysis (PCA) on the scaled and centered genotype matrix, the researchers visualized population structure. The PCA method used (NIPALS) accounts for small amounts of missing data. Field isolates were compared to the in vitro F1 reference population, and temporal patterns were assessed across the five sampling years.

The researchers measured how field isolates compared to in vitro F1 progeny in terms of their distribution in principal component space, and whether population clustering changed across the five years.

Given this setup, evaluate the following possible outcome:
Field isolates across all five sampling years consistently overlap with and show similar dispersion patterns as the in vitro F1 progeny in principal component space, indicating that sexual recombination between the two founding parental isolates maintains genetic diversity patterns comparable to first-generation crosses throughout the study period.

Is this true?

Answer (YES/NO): NO